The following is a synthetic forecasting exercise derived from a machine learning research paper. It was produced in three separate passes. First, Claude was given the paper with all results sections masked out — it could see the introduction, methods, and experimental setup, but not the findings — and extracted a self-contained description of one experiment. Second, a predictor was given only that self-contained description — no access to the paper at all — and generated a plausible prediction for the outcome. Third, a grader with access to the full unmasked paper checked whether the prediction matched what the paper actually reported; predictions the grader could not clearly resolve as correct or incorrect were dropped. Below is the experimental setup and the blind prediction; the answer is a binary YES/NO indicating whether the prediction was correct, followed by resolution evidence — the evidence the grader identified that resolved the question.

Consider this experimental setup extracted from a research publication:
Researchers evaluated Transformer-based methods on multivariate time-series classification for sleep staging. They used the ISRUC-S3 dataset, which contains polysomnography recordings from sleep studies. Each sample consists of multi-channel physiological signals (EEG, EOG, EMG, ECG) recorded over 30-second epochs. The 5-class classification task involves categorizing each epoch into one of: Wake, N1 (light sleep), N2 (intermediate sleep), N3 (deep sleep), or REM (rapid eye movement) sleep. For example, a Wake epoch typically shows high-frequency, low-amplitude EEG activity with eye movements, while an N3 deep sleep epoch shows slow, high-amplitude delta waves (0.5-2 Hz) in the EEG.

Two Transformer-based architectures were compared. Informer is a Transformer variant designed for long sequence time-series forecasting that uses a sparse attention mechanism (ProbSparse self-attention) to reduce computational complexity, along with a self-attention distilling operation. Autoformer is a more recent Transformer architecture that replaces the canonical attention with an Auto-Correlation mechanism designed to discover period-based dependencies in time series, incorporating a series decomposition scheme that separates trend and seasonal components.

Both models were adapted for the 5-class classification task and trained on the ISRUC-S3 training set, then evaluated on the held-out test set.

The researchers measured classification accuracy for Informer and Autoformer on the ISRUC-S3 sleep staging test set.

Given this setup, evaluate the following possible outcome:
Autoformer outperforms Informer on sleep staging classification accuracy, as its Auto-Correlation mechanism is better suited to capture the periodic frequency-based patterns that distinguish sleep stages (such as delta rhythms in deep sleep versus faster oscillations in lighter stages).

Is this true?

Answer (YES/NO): NO